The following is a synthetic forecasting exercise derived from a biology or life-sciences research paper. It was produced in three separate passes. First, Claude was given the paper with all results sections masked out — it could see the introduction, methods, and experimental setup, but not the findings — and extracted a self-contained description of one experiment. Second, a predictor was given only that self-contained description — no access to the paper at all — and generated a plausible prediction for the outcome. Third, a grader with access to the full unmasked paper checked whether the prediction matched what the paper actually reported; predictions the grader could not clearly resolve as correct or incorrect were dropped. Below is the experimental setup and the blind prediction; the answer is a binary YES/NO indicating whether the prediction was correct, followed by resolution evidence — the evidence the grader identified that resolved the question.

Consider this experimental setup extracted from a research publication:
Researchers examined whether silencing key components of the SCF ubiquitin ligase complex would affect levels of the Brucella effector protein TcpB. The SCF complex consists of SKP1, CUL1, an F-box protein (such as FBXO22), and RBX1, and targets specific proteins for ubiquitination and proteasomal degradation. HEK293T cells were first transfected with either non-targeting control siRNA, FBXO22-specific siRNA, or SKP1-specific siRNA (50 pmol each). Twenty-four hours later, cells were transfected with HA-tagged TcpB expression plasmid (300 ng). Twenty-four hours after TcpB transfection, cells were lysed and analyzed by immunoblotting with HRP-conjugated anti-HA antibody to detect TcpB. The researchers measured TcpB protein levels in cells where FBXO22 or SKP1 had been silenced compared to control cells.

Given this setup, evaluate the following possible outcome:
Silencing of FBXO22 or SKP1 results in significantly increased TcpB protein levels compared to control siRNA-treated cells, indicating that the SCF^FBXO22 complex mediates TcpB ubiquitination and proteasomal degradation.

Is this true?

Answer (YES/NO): YES